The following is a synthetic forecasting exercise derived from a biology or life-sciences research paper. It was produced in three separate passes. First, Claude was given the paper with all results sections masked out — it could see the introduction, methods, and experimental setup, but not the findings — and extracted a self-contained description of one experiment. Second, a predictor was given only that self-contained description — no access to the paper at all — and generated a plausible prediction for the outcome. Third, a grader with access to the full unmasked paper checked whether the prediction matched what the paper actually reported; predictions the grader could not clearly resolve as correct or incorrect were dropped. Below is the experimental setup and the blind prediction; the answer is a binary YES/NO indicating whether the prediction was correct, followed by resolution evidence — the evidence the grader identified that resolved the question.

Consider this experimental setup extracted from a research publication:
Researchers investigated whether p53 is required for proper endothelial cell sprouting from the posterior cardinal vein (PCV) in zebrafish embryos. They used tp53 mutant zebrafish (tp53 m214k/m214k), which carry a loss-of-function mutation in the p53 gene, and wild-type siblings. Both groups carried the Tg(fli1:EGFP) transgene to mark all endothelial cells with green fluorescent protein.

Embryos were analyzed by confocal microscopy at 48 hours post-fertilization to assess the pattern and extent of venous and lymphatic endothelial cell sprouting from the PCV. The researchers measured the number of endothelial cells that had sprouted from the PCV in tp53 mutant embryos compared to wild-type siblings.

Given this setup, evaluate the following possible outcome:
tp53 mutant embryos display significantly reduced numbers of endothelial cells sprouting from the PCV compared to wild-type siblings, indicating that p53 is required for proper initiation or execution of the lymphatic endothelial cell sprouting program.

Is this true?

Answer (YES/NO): NO